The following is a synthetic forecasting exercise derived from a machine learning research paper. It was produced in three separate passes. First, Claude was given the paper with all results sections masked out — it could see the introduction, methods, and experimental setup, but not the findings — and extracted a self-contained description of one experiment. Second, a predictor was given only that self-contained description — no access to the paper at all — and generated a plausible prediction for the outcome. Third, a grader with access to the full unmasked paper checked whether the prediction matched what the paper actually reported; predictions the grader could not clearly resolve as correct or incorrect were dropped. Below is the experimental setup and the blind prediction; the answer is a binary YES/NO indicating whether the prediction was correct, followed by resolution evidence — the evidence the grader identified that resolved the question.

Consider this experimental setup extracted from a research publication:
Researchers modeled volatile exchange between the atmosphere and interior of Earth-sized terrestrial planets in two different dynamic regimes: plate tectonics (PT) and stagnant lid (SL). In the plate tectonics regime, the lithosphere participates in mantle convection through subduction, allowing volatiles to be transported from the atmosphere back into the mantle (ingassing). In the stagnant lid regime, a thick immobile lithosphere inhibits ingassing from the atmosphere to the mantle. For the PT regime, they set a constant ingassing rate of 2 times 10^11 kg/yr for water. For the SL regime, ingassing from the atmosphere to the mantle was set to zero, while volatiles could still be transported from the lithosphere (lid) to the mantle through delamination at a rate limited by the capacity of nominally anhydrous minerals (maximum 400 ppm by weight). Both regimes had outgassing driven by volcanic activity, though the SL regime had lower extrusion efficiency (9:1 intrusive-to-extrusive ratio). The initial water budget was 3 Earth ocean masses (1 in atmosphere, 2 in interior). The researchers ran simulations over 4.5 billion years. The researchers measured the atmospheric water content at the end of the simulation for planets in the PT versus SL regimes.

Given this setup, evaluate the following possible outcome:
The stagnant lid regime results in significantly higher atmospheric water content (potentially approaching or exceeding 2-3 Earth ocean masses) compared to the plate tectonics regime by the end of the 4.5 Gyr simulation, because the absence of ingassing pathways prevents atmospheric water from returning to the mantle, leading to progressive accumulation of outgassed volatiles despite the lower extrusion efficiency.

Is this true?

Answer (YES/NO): YES